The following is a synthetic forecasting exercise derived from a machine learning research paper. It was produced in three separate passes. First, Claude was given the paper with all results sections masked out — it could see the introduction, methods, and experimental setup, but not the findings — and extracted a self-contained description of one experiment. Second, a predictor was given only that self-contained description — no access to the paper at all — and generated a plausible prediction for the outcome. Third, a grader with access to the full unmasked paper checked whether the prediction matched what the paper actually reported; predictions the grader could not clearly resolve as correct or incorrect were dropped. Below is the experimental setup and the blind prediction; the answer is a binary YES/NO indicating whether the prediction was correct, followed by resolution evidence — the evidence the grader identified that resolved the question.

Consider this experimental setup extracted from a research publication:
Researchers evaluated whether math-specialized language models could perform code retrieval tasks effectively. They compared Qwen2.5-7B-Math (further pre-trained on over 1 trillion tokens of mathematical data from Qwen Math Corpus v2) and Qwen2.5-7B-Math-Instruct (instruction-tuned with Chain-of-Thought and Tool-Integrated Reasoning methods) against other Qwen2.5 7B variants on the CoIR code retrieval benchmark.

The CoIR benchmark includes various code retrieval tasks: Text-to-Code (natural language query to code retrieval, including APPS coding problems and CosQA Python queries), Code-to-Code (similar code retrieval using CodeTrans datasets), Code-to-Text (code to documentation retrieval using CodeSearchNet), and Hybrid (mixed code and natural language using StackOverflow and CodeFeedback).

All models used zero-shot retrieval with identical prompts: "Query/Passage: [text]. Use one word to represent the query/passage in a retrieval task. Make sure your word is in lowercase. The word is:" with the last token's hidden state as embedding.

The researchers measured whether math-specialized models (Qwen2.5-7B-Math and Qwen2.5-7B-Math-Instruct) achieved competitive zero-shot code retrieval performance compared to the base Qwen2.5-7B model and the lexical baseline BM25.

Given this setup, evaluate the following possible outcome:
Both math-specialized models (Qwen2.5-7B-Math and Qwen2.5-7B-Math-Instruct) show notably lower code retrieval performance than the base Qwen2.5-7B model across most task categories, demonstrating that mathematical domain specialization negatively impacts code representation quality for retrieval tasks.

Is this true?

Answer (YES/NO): NO